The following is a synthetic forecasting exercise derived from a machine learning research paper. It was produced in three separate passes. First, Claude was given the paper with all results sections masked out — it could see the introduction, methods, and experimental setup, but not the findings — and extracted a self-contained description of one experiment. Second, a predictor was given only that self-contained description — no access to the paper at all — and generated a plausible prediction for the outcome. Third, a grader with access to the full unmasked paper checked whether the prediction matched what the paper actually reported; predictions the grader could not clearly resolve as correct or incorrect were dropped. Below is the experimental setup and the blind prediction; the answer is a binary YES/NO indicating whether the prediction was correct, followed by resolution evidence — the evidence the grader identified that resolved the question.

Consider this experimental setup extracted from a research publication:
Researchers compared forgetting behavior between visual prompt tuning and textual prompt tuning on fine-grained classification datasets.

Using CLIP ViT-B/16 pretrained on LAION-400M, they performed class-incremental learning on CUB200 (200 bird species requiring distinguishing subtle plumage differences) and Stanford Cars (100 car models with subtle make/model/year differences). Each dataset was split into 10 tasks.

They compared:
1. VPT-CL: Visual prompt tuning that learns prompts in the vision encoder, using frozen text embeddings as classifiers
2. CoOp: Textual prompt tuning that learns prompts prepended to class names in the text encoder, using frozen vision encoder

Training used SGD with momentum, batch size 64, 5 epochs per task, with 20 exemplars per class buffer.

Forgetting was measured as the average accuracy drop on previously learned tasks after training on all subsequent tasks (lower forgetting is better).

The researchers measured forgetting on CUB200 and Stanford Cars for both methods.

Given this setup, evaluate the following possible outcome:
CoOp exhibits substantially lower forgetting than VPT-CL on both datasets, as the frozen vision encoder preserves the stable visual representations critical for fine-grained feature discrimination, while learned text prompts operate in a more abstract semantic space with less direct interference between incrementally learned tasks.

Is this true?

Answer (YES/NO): NO